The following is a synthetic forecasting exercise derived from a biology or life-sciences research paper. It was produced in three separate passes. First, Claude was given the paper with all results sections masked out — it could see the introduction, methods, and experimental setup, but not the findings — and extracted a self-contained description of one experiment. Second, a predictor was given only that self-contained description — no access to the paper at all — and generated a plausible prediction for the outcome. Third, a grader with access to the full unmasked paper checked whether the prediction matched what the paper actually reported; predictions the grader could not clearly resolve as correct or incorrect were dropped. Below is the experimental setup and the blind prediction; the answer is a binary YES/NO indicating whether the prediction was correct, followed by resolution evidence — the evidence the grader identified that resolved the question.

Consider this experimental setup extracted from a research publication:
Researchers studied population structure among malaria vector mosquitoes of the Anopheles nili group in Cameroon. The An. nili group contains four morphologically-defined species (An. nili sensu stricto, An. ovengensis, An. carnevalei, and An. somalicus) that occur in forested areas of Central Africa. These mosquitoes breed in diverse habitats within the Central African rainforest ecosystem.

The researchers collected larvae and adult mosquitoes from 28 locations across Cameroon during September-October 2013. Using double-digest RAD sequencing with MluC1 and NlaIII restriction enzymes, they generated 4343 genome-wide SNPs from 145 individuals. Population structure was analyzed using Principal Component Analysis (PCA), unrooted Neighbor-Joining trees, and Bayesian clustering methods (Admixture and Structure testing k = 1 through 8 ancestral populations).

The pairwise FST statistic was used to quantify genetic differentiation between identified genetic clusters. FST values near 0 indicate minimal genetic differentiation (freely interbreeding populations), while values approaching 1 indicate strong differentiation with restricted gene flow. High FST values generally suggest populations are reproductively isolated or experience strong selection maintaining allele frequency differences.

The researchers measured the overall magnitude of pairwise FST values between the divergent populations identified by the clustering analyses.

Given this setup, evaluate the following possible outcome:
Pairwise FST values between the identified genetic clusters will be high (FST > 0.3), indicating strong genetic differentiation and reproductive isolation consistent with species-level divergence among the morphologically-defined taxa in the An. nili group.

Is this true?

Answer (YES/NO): NO